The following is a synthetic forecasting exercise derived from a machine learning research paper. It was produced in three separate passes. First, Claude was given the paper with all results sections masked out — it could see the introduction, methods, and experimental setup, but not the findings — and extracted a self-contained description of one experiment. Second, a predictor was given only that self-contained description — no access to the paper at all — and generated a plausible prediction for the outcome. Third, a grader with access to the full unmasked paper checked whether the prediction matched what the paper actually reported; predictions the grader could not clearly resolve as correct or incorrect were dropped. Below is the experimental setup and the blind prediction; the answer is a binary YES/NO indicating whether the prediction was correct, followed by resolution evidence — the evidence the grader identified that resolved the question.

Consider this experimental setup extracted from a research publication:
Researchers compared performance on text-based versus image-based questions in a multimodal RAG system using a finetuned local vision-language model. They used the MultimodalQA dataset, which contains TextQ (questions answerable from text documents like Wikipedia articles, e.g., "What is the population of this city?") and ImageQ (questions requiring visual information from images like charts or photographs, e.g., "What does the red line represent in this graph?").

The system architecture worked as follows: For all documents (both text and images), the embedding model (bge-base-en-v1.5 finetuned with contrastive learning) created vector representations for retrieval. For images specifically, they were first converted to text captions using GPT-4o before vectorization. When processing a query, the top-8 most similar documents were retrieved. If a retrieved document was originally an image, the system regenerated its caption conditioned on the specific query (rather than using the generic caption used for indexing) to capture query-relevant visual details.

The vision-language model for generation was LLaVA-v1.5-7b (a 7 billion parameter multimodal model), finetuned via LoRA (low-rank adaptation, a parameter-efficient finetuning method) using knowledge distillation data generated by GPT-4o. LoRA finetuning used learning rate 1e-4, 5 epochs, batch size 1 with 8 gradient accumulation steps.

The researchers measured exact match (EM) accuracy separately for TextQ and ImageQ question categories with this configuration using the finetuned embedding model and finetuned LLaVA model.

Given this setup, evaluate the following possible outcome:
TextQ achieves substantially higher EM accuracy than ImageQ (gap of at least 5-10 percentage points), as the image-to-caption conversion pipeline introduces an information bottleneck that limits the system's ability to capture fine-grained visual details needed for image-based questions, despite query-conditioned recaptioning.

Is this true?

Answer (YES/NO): YES